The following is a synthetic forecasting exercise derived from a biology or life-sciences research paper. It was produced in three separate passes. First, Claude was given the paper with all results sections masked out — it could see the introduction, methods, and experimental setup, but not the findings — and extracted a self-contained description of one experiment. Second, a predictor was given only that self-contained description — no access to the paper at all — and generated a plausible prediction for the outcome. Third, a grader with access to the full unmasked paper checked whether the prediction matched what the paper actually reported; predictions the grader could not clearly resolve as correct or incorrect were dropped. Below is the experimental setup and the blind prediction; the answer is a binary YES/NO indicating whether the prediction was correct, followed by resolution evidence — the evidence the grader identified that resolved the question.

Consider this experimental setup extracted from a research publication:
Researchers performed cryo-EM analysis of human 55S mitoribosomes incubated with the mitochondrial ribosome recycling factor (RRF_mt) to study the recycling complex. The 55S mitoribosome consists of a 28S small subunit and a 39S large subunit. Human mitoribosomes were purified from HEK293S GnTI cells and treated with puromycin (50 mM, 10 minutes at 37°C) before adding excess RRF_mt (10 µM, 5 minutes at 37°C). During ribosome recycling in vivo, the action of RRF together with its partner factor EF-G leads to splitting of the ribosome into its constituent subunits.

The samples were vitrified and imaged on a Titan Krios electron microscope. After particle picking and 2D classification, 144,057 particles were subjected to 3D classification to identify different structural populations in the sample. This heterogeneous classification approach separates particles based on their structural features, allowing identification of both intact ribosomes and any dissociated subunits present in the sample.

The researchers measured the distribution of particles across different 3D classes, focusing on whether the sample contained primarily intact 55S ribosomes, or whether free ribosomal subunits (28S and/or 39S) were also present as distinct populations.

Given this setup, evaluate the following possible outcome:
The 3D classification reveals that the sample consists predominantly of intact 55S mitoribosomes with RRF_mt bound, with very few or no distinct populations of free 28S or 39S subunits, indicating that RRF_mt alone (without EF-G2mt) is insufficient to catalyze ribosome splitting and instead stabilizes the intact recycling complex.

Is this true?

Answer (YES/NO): NO